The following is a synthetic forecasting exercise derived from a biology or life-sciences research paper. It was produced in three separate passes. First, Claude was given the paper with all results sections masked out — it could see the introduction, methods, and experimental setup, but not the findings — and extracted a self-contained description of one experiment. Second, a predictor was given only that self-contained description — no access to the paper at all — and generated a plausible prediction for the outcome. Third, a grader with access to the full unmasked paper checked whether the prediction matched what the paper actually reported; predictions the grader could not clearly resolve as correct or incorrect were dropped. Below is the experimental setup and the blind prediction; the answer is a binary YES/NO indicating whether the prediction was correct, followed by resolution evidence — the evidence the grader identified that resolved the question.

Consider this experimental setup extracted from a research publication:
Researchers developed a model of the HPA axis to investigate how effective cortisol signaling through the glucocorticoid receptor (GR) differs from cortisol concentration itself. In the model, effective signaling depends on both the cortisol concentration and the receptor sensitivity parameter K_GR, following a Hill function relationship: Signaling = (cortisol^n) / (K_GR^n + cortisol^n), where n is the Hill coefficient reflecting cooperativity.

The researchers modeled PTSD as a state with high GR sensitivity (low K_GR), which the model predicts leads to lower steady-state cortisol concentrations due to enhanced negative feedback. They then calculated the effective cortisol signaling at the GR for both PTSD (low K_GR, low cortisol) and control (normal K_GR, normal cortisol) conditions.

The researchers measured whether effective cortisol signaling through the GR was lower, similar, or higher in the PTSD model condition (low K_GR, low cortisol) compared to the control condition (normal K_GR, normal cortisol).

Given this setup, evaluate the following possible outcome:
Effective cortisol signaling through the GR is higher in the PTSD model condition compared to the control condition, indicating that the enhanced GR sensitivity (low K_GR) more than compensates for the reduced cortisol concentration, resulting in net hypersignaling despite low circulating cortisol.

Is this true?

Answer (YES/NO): YES